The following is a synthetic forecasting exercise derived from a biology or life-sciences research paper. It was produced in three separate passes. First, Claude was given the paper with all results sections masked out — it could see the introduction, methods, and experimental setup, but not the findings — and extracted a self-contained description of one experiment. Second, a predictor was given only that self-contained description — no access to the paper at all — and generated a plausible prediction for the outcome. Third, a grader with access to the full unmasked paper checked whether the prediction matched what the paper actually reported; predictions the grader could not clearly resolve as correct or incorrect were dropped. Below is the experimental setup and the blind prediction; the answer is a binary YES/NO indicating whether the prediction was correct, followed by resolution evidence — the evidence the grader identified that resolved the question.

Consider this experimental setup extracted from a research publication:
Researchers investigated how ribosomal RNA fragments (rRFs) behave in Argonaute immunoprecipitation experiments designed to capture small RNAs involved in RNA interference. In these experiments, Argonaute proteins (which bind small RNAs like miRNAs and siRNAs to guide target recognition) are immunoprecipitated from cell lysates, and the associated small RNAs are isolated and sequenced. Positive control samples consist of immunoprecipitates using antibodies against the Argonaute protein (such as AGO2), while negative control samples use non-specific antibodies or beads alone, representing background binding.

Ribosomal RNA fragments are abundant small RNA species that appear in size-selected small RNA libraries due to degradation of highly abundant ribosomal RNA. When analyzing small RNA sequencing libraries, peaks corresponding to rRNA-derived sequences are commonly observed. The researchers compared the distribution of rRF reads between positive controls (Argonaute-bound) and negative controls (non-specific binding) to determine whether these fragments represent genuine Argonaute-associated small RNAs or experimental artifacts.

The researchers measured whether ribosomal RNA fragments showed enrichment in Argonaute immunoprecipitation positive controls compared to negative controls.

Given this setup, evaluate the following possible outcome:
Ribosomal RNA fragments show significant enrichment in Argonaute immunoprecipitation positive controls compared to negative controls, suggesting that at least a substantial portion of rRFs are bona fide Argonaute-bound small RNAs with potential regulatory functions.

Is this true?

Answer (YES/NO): NO